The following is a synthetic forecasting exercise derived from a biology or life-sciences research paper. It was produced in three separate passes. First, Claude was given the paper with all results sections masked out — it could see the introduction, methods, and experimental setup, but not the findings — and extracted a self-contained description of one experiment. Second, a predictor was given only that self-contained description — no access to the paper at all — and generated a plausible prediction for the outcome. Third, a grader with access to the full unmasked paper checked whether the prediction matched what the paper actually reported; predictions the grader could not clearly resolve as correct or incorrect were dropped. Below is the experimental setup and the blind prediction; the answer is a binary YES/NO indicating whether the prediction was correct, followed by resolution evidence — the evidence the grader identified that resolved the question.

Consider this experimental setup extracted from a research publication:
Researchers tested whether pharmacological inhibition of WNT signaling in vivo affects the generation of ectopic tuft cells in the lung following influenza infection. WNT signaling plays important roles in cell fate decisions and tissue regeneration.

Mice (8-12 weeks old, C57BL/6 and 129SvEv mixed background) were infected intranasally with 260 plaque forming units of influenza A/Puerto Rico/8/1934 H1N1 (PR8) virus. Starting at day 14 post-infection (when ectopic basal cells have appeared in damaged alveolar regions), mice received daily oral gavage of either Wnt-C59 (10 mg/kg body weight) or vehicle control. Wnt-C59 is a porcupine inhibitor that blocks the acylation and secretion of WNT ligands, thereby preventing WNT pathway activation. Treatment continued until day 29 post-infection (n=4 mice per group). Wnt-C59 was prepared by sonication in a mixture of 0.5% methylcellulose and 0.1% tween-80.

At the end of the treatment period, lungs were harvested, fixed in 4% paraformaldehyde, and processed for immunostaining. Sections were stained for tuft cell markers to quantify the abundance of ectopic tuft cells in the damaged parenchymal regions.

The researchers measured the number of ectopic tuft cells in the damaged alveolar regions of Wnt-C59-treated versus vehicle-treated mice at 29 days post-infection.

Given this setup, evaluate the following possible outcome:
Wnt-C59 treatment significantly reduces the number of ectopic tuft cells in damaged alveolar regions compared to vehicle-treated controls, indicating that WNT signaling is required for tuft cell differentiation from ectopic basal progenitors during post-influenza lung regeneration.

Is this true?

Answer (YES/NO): NO